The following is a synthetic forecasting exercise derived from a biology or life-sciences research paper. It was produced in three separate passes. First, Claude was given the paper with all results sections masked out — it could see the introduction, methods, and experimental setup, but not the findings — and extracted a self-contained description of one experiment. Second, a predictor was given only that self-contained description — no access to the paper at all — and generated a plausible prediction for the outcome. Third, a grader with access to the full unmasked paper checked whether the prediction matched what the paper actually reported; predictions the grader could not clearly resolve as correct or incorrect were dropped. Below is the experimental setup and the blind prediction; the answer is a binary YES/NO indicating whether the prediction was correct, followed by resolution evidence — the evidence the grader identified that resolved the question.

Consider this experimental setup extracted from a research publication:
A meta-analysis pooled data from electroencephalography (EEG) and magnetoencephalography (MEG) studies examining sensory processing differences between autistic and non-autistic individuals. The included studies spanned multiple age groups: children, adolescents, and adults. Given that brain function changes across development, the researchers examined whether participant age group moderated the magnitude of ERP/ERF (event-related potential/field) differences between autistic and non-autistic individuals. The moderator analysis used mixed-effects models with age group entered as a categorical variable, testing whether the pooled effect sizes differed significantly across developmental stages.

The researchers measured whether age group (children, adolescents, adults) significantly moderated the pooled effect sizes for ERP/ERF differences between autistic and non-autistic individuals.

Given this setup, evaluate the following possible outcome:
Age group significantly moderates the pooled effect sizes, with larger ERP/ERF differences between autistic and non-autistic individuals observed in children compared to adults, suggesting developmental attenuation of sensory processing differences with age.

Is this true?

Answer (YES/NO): NO